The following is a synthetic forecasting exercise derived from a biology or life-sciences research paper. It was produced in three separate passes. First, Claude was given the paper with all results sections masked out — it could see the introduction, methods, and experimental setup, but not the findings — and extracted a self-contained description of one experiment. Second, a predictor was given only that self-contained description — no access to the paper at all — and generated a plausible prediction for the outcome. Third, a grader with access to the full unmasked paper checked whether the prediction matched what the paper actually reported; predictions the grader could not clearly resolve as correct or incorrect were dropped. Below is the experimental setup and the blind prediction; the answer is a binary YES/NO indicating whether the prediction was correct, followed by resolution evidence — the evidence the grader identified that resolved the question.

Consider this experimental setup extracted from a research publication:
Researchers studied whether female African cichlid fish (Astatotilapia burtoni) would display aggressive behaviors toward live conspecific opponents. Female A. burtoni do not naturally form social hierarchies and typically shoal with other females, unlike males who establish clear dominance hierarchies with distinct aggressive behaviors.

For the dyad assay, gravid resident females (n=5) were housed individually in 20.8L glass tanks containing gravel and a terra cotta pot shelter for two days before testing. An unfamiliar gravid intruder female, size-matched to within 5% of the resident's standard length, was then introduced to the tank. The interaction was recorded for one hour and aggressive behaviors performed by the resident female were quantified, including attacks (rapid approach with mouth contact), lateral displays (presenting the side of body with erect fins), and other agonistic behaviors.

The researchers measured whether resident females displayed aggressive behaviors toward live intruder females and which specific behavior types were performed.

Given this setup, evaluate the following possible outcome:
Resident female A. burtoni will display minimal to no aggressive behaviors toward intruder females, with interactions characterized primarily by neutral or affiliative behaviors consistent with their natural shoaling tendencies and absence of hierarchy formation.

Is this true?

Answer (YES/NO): NO